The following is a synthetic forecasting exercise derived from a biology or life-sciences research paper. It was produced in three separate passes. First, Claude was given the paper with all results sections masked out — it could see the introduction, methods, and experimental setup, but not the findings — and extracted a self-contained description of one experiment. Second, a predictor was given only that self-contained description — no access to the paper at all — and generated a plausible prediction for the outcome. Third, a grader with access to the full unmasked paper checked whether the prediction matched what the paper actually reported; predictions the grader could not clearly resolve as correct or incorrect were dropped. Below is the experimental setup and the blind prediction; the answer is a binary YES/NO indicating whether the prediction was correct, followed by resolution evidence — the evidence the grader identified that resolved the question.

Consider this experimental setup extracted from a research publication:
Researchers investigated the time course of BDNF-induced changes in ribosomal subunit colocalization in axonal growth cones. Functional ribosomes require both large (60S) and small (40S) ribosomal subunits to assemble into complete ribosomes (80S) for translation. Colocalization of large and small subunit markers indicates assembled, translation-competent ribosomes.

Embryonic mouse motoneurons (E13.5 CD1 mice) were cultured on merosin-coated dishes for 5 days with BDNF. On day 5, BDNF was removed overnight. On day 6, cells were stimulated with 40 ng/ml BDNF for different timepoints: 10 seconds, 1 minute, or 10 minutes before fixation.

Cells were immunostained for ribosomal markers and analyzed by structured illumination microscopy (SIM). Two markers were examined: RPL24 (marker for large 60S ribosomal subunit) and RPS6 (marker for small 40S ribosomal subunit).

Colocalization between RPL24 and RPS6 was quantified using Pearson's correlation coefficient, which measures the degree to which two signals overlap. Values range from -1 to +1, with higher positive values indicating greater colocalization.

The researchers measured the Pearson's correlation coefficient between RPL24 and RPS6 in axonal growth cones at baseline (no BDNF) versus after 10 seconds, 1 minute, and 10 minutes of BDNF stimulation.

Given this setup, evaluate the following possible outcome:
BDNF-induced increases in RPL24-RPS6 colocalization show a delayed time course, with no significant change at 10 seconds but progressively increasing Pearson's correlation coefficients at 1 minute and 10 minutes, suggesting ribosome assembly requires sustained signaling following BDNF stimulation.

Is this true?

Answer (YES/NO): NO